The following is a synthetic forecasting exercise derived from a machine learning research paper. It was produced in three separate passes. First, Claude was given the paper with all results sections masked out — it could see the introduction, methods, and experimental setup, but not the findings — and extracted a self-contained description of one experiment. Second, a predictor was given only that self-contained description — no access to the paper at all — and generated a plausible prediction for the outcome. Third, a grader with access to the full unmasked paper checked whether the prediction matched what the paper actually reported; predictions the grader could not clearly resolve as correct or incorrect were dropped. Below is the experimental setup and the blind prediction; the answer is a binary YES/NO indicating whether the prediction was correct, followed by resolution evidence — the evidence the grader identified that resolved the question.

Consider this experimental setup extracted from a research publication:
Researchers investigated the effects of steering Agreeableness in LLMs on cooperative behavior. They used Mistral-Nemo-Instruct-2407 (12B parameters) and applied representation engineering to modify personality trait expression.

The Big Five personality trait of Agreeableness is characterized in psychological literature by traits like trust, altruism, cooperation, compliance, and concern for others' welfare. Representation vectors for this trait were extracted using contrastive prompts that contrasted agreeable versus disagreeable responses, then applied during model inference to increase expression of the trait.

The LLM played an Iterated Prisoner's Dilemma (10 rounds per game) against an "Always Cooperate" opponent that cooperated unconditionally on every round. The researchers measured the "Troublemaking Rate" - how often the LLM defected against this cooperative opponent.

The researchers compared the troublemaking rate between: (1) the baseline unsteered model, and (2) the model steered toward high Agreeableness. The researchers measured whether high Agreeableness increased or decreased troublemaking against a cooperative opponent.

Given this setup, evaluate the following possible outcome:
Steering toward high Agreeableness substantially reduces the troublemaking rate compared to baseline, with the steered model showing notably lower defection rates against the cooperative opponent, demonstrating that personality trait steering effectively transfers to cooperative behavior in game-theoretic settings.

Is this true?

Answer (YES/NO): YES